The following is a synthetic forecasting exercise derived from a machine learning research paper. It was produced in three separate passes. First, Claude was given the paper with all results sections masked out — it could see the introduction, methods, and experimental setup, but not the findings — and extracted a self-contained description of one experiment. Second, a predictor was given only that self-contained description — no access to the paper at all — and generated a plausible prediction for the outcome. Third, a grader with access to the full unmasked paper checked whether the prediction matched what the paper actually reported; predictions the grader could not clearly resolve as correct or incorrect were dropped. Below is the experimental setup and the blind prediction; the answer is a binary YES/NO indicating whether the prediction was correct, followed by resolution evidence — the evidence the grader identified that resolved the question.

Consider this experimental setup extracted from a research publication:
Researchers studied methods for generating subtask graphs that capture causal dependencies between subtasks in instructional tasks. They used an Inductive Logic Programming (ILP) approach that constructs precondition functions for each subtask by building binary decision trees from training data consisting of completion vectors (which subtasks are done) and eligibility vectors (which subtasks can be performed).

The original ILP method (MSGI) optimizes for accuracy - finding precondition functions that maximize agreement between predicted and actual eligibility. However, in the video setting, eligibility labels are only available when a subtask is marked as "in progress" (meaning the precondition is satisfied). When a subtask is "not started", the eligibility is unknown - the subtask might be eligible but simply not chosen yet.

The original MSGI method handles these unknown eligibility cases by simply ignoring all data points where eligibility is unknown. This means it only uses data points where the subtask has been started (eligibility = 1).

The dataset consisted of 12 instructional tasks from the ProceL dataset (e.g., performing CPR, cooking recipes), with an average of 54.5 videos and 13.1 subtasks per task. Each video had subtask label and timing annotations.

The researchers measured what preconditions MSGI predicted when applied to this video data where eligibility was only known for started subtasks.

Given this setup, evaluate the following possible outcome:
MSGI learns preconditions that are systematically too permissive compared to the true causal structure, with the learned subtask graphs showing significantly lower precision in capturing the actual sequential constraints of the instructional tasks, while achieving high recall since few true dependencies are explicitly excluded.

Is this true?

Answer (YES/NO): NO